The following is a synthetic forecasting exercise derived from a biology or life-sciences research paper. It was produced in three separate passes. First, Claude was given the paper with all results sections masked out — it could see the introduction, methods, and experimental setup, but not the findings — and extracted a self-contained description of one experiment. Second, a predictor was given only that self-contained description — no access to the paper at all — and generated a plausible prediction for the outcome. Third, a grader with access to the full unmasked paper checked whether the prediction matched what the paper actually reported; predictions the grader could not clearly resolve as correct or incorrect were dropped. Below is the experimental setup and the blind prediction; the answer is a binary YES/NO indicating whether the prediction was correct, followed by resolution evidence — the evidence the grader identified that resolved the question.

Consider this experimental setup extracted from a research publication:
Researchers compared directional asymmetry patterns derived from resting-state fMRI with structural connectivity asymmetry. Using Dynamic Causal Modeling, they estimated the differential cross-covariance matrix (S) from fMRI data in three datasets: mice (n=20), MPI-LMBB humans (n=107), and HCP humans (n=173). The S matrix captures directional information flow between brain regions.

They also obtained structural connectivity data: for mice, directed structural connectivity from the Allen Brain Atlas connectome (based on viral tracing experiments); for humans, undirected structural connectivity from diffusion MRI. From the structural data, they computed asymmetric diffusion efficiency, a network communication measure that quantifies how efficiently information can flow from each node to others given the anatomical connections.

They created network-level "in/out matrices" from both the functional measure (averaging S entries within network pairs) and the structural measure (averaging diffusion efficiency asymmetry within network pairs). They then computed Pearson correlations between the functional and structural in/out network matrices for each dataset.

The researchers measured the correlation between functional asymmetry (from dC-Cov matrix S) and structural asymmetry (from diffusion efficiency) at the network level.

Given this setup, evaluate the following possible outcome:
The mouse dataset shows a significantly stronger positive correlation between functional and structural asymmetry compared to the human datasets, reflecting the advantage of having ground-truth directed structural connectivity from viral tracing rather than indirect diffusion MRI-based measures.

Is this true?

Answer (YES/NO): NO